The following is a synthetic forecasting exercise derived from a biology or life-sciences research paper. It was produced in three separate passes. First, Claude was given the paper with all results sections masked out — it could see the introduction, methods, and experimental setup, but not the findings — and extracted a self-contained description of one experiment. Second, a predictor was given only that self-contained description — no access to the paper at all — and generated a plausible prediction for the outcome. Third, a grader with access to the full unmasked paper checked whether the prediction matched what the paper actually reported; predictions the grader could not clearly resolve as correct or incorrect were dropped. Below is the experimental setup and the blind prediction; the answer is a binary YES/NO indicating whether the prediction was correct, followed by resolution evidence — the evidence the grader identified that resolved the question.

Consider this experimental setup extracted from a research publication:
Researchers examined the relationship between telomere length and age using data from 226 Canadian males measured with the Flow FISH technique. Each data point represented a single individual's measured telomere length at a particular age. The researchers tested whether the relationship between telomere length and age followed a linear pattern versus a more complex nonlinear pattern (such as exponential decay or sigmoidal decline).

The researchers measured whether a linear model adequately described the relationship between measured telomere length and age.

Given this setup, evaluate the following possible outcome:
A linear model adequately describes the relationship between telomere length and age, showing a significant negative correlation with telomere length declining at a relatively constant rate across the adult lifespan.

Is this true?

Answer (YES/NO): YES